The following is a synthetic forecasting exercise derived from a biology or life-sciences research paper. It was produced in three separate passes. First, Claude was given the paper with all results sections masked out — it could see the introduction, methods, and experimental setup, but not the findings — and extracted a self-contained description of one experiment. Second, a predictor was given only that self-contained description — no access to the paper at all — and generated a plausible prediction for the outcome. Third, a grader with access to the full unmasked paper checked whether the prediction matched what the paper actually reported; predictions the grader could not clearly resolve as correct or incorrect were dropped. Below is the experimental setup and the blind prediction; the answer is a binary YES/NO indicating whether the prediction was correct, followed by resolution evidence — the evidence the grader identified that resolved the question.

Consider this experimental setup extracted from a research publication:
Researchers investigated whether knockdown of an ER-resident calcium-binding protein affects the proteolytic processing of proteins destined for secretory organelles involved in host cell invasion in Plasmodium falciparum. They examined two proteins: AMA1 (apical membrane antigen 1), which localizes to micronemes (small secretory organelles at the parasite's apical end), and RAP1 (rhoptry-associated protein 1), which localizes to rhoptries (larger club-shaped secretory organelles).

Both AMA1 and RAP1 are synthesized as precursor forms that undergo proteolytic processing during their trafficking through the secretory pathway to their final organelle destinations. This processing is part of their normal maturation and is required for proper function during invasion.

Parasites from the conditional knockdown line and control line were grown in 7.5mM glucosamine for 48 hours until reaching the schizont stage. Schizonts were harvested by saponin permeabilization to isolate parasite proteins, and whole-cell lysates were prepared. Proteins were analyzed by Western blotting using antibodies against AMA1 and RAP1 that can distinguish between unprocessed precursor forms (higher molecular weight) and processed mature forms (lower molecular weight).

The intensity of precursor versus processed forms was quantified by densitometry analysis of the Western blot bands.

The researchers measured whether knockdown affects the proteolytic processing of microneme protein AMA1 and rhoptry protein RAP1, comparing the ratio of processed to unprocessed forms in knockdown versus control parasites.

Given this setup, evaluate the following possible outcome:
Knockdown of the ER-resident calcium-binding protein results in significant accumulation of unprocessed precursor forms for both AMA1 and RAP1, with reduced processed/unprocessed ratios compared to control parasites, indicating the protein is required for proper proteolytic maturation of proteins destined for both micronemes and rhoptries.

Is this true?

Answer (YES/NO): NO